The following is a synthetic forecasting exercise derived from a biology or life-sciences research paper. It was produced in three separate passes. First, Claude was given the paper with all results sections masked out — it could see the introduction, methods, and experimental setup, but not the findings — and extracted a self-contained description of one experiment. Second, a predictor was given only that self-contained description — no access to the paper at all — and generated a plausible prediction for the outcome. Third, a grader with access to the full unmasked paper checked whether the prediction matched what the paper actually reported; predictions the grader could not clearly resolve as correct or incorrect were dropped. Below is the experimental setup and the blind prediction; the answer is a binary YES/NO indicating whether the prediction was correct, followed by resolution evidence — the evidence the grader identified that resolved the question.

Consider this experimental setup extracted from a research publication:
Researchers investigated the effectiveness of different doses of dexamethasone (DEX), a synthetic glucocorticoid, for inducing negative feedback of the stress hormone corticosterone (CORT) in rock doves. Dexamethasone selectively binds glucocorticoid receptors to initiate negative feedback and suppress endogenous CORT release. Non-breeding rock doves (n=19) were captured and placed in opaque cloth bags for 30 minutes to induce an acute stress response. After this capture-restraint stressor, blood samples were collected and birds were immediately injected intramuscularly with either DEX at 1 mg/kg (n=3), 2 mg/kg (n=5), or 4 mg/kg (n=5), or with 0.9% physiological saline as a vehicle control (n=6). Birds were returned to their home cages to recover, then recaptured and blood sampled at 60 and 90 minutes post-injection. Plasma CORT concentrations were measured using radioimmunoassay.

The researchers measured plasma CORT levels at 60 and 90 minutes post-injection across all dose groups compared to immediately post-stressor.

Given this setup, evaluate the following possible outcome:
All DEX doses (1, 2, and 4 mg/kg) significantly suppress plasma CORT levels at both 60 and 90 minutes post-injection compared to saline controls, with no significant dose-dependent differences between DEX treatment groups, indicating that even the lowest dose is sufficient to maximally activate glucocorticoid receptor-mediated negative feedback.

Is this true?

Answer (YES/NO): NO